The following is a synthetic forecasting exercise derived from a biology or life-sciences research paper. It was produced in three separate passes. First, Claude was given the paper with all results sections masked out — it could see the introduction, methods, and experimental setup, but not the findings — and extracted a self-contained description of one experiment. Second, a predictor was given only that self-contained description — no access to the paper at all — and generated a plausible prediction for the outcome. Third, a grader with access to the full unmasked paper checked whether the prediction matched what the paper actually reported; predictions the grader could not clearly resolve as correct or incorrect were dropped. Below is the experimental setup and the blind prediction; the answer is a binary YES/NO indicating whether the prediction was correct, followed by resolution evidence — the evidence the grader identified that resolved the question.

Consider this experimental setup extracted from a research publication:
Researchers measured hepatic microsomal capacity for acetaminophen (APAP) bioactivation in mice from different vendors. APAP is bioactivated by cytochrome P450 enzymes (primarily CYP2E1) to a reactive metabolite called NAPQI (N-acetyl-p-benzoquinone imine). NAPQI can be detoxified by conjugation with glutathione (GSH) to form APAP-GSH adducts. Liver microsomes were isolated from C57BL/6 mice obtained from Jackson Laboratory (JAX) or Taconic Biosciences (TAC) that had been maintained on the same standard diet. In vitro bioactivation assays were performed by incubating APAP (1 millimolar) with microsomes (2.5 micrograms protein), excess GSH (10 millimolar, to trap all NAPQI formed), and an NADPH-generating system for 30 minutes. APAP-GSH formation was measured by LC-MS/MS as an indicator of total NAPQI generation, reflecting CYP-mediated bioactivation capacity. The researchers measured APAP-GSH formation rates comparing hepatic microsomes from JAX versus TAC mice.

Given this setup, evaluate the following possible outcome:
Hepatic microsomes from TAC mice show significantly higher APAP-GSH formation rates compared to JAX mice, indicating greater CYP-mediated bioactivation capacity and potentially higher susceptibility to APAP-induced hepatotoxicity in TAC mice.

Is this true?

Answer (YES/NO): YES